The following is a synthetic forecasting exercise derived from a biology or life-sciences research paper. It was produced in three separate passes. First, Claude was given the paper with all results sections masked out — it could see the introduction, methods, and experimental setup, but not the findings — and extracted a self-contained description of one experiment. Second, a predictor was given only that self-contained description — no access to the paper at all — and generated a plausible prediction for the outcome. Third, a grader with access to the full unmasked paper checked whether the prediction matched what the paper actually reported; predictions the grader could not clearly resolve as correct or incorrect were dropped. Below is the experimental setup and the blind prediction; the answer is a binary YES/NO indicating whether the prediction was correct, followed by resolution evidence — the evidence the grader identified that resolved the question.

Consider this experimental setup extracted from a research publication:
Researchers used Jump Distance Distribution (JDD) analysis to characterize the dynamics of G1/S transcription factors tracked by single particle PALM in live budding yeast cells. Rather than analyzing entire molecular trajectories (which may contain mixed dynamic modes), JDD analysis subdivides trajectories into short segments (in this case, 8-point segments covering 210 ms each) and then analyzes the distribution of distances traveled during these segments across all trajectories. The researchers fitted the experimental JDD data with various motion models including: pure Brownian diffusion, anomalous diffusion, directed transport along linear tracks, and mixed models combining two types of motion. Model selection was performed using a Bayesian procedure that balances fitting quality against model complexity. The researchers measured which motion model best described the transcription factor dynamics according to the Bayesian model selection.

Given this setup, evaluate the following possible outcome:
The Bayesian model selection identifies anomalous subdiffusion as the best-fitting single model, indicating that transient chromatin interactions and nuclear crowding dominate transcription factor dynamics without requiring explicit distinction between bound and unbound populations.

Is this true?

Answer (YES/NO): NO